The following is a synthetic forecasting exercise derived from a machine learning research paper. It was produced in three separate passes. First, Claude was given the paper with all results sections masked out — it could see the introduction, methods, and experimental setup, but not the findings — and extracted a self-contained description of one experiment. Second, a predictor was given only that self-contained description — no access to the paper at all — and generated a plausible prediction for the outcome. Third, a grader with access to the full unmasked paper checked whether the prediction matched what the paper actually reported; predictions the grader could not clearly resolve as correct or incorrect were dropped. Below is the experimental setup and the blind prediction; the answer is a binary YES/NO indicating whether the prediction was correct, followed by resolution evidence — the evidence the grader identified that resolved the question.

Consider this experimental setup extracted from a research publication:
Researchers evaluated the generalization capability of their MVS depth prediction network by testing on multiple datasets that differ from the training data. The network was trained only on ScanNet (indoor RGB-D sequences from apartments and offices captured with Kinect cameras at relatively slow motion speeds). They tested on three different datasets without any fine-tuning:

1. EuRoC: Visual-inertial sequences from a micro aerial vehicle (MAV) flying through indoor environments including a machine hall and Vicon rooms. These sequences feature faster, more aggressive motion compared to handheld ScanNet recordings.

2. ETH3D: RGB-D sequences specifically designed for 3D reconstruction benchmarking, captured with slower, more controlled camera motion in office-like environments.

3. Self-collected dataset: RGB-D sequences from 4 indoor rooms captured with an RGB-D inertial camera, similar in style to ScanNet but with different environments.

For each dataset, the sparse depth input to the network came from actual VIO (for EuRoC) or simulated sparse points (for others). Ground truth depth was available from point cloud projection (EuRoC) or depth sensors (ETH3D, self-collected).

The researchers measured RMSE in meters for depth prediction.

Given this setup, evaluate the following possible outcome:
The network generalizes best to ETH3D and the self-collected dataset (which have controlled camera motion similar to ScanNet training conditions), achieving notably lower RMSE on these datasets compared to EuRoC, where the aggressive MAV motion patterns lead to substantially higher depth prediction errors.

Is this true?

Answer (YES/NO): YES